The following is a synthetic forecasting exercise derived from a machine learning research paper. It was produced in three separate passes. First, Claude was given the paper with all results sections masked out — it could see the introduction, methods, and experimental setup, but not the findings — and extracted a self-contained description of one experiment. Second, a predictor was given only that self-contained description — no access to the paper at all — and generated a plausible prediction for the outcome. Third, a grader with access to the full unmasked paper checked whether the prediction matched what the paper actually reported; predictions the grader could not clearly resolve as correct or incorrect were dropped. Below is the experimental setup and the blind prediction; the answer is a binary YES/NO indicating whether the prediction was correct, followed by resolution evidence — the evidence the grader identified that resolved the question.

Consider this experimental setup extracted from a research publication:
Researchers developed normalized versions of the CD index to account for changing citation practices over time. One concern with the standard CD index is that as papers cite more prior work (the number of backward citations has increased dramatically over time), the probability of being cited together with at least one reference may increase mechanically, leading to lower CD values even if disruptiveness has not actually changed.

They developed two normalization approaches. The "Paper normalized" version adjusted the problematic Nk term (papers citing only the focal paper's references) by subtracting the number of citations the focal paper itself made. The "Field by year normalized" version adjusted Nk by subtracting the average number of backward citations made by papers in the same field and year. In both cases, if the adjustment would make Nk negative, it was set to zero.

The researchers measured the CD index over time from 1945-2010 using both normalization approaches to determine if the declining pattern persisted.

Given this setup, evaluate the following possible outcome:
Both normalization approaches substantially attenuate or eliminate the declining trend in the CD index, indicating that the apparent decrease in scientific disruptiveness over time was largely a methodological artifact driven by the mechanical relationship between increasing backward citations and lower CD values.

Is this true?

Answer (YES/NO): NO